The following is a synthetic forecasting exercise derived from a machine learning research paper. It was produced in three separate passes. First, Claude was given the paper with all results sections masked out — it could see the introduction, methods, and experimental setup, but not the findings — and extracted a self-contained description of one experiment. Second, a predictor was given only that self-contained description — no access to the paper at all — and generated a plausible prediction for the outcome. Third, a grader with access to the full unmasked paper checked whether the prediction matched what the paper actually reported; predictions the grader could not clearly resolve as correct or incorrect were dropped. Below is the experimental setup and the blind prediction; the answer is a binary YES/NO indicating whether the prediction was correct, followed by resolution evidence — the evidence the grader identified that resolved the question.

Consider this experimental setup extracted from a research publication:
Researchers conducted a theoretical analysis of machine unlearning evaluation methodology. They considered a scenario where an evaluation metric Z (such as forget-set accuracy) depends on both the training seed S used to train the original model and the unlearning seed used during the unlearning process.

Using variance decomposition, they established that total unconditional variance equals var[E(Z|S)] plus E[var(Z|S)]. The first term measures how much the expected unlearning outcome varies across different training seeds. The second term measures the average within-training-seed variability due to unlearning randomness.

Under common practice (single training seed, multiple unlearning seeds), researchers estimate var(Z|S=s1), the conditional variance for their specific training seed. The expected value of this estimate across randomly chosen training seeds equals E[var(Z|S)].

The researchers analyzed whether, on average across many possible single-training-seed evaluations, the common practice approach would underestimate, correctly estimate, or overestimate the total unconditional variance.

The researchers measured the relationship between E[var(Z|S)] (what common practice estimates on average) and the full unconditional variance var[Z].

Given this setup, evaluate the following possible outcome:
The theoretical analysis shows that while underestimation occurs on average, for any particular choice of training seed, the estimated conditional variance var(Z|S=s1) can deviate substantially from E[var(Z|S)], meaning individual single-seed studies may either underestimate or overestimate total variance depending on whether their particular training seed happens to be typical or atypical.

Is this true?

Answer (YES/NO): YES